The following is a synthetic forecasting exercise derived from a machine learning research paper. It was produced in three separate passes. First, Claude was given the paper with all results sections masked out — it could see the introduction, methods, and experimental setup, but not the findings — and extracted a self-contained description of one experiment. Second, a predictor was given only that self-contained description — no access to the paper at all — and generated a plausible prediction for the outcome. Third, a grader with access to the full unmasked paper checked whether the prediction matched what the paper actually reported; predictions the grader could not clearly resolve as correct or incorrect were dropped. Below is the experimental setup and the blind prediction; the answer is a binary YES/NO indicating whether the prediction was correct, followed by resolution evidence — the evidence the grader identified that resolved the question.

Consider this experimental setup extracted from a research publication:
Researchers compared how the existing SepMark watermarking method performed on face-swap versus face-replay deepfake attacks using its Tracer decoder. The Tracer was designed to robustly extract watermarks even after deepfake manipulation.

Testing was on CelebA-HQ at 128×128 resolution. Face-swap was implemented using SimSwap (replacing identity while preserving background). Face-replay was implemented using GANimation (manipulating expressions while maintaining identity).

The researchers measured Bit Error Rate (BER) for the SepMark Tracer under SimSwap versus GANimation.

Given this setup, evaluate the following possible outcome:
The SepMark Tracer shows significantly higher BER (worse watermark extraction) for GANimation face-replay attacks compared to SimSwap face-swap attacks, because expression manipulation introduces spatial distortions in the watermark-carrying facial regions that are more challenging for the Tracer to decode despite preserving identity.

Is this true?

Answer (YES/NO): NO